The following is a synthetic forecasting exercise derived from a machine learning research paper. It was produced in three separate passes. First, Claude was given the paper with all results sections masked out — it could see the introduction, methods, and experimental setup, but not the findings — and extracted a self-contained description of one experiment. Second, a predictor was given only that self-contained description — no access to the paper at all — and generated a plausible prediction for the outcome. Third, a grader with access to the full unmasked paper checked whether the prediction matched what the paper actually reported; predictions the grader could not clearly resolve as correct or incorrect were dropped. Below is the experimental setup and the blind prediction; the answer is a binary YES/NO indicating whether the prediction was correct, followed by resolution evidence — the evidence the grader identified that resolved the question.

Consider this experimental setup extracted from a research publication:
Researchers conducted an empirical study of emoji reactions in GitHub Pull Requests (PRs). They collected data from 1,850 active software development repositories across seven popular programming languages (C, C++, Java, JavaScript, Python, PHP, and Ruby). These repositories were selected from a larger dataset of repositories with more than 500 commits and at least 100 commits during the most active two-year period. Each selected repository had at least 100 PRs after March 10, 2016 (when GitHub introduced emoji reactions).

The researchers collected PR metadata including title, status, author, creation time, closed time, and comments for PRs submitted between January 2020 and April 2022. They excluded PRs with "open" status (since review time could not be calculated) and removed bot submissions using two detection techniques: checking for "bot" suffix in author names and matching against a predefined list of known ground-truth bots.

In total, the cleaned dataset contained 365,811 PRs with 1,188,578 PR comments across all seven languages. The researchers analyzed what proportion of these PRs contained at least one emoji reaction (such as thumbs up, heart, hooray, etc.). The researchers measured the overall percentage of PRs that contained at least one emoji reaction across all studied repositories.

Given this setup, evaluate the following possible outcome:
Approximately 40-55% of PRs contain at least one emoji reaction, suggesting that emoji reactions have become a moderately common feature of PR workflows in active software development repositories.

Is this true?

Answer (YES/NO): NO